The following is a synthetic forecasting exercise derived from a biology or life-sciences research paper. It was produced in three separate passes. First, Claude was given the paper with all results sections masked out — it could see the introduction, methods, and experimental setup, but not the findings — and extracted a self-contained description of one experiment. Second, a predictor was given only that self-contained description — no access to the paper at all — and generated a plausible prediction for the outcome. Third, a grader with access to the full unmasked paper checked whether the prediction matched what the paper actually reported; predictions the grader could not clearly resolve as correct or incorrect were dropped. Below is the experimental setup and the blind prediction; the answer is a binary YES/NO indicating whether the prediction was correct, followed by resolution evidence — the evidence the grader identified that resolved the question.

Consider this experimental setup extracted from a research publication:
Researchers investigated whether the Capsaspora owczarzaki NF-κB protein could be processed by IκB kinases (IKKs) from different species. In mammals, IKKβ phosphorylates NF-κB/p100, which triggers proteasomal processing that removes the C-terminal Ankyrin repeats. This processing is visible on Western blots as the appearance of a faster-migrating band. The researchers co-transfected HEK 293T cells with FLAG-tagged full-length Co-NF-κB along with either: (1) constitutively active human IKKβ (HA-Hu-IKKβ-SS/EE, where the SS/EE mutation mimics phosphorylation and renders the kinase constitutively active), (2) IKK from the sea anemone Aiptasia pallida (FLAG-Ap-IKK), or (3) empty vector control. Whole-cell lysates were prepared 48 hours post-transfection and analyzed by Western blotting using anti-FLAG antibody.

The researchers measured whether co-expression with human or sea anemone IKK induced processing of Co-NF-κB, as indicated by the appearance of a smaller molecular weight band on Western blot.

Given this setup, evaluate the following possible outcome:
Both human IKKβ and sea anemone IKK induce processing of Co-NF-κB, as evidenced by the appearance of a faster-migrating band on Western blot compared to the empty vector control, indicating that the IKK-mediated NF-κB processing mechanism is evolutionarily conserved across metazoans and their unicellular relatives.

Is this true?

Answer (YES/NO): NO